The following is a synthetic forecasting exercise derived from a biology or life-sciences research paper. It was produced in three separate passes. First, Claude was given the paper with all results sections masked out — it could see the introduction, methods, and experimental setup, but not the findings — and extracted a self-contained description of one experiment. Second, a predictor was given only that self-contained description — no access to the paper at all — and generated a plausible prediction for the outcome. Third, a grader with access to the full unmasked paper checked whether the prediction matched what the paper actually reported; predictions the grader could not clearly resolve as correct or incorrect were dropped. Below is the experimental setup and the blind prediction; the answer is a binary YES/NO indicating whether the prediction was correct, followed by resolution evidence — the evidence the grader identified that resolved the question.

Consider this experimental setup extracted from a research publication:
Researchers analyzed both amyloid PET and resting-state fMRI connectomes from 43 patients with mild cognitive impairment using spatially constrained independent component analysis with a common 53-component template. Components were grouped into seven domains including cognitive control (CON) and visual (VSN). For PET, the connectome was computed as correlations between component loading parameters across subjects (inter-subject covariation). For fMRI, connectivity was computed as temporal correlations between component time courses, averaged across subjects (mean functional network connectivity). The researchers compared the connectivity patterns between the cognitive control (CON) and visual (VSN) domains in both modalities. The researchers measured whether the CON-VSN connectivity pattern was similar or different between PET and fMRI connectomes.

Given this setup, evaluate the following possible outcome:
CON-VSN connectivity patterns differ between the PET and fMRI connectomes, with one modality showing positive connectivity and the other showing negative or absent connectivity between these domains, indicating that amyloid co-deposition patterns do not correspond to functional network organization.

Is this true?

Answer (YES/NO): NO